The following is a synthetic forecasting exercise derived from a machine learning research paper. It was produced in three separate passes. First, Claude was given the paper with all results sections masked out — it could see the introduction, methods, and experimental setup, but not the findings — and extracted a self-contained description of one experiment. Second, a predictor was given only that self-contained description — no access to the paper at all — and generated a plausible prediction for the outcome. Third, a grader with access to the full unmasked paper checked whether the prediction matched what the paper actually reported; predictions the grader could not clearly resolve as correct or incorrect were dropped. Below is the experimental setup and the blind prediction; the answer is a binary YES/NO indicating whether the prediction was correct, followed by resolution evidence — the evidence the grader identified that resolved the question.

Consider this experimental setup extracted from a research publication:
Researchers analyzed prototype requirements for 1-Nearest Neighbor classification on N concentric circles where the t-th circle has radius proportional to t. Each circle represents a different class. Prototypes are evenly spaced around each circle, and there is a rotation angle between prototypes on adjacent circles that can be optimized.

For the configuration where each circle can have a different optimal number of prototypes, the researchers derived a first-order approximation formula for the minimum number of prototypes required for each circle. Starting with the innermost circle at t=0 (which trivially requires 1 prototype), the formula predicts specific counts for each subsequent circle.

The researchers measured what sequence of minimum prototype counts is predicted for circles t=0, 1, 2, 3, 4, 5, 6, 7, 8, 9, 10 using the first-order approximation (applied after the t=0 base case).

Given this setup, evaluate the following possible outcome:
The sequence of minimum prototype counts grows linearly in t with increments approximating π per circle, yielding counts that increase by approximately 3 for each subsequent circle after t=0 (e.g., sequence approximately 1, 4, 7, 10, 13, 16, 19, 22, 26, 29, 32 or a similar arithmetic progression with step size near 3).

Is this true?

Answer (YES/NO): YES